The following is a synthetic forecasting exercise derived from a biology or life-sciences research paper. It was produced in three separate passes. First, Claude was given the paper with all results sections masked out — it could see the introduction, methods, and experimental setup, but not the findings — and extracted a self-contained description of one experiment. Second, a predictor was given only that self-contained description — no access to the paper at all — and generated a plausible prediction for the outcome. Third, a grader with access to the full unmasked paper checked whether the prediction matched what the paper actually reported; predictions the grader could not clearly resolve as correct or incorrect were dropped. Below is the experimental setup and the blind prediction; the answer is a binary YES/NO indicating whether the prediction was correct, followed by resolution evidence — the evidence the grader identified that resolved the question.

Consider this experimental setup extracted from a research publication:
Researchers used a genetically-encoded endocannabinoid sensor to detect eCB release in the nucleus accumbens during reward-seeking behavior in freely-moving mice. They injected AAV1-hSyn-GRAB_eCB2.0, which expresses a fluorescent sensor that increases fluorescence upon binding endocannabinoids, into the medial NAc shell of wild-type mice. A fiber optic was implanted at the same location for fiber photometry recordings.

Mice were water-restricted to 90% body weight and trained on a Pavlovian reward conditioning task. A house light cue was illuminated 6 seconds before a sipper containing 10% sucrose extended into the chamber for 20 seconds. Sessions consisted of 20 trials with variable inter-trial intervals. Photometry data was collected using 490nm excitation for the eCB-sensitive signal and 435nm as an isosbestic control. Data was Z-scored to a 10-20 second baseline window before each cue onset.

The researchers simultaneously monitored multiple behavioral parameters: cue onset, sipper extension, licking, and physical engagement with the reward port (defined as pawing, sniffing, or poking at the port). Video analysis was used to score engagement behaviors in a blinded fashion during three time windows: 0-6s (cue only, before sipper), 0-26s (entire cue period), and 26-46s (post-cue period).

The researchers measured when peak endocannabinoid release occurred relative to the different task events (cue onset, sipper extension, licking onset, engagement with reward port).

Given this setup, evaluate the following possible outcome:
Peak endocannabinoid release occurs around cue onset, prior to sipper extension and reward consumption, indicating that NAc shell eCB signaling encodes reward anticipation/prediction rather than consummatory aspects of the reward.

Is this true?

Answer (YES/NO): NO